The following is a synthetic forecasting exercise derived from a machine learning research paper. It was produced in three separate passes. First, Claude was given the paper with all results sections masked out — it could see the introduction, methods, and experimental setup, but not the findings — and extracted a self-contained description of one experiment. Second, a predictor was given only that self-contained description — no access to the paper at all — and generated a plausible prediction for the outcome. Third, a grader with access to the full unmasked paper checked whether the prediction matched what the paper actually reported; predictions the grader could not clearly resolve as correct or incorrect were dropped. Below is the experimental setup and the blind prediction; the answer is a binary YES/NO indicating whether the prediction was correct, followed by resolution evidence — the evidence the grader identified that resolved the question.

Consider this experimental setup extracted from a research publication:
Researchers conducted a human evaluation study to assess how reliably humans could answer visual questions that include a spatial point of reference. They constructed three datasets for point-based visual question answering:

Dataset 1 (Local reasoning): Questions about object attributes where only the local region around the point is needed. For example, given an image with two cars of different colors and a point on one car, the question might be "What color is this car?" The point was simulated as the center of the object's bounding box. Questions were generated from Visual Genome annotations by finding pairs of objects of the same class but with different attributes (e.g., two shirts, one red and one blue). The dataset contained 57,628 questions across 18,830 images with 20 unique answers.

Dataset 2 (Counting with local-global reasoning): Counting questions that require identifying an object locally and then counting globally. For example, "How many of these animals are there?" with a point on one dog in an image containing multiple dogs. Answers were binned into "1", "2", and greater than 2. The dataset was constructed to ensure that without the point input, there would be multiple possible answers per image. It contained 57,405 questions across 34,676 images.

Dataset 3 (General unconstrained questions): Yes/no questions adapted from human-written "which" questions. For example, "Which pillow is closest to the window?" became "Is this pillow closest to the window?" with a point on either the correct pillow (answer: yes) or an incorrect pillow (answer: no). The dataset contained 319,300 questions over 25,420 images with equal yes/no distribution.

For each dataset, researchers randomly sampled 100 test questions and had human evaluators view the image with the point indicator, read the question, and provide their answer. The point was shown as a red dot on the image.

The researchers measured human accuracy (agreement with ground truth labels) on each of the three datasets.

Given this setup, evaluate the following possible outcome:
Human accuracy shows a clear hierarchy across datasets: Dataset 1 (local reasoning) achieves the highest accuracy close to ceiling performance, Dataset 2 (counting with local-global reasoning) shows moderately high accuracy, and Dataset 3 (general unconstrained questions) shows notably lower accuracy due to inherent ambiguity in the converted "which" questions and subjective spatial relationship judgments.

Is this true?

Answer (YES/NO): NO